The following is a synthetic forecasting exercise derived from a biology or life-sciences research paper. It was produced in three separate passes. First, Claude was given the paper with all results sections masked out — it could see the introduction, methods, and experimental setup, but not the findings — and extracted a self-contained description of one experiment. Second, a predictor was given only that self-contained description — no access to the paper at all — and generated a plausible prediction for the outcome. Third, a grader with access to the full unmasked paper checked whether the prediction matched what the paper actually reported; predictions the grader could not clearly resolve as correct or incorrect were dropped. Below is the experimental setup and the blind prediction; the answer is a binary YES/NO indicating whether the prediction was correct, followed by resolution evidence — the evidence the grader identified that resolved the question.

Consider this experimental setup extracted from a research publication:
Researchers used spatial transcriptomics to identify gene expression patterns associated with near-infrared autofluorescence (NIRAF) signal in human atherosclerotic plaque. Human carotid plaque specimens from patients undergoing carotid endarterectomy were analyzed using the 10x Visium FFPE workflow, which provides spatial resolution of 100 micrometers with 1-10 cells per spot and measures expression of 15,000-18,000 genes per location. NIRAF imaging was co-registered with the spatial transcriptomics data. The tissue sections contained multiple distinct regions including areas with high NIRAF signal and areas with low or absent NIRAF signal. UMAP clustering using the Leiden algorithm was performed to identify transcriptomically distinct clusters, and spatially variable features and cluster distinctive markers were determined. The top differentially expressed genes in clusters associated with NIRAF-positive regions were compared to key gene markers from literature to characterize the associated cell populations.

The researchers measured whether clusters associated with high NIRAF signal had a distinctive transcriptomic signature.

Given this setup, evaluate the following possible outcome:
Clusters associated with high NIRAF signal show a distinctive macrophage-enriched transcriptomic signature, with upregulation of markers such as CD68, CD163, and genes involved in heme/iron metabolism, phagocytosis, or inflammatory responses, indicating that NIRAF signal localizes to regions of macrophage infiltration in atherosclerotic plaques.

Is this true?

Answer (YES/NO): YES